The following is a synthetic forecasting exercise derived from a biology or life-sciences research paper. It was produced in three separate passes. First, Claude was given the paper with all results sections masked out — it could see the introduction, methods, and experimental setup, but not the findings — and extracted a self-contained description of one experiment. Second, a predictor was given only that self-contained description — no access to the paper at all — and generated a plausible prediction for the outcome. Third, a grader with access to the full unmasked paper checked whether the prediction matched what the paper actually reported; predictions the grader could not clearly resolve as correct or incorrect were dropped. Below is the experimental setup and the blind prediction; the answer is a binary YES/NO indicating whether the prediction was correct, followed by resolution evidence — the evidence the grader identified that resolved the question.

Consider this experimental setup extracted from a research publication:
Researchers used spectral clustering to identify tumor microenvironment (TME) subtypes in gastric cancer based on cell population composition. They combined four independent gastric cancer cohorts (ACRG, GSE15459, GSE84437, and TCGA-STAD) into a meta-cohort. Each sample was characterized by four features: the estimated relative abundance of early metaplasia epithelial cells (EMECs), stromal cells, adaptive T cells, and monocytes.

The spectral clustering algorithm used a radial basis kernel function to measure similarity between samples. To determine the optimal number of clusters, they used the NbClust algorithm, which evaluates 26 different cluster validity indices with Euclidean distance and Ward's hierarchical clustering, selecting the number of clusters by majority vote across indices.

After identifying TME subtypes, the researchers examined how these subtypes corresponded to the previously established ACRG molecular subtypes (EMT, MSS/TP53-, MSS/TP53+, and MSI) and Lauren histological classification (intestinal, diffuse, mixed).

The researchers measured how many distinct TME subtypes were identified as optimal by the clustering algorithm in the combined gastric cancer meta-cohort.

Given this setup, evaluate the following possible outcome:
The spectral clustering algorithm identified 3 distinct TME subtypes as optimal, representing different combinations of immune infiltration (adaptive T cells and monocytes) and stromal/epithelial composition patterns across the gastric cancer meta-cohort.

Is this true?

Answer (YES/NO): YES